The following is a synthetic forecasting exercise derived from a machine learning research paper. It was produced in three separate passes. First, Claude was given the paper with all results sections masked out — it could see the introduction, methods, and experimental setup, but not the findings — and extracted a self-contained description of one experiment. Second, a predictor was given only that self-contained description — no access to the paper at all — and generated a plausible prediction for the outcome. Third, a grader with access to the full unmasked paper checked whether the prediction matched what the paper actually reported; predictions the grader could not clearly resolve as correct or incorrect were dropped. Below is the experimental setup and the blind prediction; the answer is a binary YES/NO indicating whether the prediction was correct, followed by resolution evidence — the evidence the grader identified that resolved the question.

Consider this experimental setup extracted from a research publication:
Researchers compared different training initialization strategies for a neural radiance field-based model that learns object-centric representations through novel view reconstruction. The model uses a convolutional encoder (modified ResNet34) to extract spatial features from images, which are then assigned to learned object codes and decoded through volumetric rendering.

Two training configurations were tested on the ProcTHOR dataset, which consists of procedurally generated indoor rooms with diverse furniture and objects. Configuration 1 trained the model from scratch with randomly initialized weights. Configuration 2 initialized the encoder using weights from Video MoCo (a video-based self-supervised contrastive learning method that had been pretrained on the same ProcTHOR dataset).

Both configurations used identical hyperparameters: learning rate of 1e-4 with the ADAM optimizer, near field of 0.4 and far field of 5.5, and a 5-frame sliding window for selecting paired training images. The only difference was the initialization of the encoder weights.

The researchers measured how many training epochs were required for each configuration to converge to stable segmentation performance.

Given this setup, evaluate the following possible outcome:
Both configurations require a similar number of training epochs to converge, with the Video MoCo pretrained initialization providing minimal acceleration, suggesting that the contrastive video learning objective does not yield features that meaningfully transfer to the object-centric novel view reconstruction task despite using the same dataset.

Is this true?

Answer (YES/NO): NO